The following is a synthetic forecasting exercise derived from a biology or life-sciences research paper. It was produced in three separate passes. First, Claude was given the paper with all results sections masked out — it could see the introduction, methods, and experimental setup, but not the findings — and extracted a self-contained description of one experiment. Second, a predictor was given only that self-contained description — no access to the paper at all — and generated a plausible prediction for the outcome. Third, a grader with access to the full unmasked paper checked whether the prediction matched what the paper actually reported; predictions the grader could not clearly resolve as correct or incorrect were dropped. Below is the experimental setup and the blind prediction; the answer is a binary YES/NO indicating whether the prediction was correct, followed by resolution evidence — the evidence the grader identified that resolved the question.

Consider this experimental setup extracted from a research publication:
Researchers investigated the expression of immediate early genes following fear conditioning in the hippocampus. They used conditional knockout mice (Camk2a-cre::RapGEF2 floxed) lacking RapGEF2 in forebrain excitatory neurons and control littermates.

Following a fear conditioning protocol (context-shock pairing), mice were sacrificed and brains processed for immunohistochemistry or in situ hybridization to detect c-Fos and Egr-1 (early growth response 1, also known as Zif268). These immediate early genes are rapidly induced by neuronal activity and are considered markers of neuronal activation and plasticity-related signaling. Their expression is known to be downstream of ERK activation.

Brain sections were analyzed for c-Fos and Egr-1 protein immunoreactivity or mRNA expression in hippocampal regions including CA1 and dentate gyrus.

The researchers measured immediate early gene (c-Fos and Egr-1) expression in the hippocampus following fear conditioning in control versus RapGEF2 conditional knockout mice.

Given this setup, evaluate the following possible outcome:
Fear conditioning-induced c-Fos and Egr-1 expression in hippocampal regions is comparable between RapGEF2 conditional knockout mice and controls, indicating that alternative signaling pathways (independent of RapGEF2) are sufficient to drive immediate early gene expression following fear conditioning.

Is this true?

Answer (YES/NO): NO